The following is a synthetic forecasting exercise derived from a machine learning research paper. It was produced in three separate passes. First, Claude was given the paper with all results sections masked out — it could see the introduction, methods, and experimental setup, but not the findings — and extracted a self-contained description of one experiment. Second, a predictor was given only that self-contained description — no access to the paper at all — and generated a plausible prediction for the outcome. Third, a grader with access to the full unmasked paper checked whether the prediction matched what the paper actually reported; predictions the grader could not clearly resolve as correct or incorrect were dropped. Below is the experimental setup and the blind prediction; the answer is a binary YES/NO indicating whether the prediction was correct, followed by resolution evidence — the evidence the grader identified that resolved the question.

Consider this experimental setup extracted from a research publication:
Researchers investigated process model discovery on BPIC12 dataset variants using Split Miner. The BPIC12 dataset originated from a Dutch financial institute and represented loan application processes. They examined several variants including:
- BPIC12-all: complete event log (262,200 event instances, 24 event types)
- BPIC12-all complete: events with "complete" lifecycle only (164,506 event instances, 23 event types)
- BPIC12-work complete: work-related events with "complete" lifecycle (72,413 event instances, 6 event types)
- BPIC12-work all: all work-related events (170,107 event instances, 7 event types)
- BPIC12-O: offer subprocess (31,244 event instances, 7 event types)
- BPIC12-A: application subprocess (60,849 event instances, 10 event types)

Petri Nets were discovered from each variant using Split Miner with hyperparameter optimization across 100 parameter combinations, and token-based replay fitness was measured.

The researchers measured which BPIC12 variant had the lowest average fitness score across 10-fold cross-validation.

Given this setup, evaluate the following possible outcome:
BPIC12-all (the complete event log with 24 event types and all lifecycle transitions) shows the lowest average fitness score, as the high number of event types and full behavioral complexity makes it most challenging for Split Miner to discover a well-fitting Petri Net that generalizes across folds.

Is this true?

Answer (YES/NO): NO